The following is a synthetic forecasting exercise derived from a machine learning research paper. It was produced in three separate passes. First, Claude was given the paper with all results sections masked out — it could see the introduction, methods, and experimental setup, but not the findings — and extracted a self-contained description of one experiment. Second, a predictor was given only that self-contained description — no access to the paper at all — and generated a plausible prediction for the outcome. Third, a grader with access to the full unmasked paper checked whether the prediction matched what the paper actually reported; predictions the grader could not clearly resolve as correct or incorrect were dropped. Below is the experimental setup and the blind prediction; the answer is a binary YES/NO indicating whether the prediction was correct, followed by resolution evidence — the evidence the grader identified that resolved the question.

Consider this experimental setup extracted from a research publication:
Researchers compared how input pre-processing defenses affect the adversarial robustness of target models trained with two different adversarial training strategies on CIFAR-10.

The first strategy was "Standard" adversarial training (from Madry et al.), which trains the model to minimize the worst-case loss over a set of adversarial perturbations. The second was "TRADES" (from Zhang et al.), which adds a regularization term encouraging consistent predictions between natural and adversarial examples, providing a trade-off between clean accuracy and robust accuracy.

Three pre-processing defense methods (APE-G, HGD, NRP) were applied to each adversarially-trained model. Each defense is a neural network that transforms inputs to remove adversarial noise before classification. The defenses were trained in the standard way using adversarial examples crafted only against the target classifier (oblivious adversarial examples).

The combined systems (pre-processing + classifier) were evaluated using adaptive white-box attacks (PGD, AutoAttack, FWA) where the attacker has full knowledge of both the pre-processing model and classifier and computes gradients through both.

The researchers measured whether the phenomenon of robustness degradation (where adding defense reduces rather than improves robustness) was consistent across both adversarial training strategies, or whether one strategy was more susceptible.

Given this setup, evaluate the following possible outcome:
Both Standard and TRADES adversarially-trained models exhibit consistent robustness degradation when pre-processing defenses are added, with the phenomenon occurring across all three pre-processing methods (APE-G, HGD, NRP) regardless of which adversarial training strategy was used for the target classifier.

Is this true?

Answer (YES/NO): YES